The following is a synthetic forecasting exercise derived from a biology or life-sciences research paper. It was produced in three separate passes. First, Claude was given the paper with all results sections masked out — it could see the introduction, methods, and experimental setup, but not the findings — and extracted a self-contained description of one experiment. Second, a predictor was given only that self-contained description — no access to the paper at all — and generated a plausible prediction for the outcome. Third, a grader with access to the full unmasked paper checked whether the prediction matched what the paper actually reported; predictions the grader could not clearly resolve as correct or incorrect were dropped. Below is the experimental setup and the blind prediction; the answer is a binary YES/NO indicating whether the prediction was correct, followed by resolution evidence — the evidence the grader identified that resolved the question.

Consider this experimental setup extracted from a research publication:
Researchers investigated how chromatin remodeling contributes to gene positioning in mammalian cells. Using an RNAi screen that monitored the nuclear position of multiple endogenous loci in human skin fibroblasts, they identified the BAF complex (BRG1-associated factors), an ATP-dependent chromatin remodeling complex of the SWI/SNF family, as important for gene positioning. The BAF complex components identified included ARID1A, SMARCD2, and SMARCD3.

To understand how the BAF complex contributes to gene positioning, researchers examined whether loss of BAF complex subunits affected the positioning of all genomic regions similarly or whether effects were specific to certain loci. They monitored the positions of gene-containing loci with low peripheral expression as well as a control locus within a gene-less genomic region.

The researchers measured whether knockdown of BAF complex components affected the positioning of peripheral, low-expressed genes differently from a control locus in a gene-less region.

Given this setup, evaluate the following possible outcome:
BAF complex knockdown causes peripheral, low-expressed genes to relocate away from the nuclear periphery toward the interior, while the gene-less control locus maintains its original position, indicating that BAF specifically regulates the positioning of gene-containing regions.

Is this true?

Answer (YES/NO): NO